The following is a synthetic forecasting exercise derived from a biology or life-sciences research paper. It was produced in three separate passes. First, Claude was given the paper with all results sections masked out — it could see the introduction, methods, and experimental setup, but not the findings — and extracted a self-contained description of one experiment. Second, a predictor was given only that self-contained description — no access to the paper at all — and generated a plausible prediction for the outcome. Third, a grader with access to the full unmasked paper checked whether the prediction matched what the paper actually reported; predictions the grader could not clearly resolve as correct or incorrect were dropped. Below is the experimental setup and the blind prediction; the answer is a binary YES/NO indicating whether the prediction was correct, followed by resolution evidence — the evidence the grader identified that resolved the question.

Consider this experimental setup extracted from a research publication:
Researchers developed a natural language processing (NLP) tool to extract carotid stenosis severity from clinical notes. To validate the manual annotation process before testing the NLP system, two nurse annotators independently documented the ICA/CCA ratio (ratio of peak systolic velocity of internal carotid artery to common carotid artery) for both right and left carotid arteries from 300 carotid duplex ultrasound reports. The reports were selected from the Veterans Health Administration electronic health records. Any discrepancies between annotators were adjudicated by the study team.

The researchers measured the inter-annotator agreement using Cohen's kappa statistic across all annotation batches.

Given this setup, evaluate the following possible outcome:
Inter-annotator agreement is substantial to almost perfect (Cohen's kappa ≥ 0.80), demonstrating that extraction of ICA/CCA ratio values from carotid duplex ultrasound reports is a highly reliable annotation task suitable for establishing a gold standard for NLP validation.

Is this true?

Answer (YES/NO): YES